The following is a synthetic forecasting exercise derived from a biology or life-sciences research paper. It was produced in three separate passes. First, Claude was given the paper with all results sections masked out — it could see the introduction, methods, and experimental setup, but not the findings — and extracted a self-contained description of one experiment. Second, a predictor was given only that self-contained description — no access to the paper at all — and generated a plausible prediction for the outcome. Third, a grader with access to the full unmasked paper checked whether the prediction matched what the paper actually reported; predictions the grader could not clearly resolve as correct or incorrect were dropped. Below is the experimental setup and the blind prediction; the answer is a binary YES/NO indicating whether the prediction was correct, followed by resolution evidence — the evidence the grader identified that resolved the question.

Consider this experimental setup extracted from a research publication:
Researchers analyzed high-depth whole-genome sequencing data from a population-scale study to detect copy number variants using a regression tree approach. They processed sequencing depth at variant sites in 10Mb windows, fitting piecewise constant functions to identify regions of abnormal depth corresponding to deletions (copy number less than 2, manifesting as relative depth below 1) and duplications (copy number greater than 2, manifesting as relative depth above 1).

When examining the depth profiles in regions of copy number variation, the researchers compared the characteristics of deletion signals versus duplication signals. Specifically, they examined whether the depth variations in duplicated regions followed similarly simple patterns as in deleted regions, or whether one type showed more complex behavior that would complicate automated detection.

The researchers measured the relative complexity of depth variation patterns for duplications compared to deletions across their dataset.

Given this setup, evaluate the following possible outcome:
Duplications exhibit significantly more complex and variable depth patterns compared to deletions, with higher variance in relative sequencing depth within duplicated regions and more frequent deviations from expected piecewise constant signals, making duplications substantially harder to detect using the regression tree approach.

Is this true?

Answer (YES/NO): NO